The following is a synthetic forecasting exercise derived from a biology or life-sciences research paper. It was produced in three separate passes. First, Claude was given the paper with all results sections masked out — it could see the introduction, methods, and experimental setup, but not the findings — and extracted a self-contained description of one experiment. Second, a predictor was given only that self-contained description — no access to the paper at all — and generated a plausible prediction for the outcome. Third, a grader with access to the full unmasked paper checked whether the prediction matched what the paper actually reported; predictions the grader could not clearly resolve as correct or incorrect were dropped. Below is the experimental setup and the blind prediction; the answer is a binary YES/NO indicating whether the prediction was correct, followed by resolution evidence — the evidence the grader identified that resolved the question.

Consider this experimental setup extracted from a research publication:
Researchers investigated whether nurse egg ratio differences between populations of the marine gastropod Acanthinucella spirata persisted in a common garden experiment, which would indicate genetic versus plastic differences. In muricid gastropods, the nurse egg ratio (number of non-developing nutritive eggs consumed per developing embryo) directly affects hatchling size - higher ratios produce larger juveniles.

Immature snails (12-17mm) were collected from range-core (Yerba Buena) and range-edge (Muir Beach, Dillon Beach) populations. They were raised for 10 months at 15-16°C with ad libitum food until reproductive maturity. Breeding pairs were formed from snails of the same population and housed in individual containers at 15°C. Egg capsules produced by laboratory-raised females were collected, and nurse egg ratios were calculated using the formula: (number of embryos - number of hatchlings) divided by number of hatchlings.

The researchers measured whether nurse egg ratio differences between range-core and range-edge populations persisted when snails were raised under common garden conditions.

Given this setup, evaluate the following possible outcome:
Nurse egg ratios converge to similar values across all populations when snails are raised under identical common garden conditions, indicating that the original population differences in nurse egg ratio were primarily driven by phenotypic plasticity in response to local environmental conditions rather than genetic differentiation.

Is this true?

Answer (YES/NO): NO